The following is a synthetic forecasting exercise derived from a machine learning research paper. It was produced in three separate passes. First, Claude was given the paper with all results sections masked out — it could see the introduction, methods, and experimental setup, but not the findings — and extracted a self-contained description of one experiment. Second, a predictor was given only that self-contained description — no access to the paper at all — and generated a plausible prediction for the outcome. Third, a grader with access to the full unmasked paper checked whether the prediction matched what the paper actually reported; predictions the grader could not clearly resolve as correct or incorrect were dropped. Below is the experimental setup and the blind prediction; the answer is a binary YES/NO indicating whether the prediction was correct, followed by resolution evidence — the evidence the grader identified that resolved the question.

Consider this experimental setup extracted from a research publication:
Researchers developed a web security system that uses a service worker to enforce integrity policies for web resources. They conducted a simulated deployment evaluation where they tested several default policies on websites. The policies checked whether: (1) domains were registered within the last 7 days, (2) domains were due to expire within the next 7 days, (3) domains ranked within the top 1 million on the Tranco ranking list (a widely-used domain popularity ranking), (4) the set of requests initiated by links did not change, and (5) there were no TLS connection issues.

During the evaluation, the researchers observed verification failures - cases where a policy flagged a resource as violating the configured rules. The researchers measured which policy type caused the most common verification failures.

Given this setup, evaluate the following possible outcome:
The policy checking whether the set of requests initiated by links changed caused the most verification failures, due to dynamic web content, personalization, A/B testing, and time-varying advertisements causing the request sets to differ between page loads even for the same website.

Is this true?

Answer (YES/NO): NO